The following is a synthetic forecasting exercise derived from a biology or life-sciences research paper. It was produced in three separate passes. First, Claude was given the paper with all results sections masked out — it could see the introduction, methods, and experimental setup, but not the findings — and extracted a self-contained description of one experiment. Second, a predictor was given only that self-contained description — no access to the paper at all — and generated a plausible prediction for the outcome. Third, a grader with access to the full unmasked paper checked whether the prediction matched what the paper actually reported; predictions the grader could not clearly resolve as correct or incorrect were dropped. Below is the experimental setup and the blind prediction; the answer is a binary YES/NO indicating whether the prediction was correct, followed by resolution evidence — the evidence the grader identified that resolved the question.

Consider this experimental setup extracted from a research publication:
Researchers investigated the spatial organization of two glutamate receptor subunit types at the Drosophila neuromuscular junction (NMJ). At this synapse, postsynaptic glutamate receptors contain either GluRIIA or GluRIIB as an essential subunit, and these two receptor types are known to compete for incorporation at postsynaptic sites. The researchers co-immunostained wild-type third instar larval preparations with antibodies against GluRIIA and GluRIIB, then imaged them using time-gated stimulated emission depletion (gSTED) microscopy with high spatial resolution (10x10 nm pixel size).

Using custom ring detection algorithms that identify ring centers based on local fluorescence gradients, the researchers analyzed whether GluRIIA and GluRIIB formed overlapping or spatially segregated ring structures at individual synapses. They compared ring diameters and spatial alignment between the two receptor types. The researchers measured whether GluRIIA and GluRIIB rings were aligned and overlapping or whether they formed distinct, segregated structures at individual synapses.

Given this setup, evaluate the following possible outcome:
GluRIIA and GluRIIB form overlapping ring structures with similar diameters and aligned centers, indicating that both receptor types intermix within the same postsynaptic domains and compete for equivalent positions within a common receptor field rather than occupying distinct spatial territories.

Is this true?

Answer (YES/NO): YES